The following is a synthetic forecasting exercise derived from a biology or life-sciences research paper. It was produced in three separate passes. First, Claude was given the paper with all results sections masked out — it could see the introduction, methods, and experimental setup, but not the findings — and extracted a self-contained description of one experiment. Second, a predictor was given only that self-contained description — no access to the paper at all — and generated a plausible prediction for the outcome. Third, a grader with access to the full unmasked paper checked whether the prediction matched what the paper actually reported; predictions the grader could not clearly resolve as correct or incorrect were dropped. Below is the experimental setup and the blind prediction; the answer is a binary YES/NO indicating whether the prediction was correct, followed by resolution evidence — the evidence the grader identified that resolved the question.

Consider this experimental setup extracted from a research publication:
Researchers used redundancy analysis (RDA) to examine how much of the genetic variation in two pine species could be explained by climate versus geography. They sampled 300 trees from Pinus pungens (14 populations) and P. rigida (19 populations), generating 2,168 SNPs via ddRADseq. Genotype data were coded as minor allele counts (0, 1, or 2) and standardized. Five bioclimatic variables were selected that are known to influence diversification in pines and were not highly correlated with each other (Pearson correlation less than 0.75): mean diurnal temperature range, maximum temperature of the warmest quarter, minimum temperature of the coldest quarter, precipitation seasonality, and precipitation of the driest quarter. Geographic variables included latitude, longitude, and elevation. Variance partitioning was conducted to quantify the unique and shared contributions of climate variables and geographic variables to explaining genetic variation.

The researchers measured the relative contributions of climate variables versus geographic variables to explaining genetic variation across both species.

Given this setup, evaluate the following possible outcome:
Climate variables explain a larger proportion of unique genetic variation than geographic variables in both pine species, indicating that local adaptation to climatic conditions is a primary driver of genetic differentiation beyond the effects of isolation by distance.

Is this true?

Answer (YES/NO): NO